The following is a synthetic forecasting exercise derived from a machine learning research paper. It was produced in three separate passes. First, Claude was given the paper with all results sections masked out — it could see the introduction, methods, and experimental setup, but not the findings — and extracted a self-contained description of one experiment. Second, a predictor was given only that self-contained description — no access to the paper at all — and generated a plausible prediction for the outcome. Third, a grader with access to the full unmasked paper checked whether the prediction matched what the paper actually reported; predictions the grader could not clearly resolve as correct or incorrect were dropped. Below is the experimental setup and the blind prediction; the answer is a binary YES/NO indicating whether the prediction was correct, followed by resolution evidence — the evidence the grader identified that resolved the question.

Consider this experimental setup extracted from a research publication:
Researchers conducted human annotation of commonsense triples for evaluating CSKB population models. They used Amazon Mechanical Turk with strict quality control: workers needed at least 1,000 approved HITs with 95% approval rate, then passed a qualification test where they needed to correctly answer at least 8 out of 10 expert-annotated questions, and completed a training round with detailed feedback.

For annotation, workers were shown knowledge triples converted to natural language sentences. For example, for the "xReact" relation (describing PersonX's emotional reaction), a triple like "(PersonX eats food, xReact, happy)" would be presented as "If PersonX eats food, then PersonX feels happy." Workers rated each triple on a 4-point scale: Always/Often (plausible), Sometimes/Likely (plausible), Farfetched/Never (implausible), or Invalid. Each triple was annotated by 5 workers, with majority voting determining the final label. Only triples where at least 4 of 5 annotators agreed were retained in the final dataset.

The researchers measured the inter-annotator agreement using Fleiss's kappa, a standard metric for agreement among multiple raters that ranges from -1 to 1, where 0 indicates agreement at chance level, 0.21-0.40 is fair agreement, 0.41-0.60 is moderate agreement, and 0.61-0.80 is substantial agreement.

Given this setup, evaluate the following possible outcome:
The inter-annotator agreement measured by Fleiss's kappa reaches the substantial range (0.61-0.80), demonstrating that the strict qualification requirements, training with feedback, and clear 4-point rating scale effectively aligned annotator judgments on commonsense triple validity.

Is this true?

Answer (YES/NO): NO